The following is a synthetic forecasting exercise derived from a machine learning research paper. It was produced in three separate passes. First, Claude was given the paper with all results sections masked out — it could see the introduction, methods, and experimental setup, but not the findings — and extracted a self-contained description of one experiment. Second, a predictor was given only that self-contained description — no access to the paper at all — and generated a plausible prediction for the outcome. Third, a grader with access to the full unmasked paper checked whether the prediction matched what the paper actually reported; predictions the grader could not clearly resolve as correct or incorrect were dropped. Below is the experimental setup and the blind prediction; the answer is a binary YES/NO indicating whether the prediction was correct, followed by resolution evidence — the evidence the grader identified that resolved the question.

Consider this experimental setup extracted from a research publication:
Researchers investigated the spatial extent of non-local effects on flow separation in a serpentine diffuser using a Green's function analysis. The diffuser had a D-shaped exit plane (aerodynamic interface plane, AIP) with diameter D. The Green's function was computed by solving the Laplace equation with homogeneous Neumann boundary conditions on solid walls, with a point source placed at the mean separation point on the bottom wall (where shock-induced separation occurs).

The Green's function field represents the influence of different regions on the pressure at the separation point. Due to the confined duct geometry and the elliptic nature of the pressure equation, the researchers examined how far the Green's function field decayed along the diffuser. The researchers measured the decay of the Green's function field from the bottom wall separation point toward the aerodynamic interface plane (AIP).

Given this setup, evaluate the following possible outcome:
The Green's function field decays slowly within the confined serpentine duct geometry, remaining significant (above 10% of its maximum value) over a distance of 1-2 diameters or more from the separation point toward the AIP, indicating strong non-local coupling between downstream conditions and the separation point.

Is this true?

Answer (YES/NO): YES